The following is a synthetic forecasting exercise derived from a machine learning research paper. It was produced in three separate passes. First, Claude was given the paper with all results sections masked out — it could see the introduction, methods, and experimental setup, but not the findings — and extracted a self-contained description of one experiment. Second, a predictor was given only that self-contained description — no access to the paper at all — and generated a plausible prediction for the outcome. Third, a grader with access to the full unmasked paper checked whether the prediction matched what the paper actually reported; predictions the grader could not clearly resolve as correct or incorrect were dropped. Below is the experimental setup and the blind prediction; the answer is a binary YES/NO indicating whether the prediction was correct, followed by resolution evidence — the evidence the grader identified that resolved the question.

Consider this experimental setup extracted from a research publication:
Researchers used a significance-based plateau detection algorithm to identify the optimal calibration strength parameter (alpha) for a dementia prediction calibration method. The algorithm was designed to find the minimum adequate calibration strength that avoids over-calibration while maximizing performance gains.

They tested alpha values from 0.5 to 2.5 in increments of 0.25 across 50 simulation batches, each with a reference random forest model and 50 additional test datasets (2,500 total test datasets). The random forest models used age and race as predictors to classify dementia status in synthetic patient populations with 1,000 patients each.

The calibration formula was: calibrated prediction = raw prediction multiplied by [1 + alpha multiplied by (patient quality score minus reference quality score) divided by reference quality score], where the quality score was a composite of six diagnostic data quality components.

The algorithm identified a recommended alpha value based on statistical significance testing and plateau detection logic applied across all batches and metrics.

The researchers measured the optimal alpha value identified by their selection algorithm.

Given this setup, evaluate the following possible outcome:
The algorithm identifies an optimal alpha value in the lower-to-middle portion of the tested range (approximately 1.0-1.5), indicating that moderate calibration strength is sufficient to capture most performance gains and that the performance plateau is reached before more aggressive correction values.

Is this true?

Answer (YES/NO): NO